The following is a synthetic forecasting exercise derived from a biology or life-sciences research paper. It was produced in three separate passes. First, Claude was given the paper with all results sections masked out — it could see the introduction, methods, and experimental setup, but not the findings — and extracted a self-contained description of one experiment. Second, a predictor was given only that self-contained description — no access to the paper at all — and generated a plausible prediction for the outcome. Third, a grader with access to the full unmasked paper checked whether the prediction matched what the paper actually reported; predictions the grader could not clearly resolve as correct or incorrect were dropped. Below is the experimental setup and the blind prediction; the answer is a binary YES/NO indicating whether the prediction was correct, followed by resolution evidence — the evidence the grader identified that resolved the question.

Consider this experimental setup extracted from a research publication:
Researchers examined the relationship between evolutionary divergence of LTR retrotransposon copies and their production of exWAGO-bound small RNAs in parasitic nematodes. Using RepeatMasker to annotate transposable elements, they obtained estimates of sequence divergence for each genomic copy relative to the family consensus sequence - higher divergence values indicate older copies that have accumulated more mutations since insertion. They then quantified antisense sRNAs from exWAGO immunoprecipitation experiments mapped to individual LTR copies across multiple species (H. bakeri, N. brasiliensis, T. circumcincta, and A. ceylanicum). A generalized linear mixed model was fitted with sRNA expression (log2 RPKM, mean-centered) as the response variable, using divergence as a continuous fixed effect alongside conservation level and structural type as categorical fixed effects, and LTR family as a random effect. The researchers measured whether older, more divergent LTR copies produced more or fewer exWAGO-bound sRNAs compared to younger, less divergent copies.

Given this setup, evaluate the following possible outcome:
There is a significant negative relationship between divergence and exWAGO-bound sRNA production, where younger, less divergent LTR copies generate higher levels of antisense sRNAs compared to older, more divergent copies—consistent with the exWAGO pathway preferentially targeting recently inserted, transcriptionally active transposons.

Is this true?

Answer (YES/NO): NO